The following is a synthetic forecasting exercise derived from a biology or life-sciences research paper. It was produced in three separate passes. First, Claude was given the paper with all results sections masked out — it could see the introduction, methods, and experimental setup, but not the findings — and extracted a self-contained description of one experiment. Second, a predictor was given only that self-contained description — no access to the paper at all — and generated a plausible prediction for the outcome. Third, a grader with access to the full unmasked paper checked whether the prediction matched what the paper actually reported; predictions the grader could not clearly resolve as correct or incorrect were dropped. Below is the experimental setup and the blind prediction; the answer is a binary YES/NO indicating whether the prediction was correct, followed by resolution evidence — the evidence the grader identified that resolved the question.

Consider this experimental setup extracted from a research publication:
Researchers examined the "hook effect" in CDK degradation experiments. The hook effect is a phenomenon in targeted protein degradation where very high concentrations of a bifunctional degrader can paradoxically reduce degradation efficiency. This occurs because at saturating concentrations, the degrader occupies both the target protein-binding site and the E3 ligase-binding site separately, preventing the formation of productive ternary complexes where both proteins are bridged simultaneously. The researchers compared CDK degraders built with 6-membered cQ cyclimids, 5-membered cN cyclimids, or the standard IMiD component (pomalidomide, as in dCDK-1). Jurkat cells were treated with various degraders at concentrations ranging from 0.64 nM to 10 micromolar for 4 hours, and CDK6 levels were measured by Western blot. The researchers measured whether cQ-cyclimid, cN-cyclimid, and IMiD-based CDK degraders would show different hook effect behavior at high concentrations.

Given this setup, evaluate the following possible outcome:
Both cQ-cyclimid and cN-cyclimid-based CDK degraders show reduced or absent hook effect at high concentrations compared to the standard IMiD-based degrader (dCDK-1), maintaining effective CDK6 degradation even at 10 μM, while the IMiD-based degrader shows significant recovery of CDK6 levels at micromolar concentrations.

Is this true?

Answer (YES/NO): NO